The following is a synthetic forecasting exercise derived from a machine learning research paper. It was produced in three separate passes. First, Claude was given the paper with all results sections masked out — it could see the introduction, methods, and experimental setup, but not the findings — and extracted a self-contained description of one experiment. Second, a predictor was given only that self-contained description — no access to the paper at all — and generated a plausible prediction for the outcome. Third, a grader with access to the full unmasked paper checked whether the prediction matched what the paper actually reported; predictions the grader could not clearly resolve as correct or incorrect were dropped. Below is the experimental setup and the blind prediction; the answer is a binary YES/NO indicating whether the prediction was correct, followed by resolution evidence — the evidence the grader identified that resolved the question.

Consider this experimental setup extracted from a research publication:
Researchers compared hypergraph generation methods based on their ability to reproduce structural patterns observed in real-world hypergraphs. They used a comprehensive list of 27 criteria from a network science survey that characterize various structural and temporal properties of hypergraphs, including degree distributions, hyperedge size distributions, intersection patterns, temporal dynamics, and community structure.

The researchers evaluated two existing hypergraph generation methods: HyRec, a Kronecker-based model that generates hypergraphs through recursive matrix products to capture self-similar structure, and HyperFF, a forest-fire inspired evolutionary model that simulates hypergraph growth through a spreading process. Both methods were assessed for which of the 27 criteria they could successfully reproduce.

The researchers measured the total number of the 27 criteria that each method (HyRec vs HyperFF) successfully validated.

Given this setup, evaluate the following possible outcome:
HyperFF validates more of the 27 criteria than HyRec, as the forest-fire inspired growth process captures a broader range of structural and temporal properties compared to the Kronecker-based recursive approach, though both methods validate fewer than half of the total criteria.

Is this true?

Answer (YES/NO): NO